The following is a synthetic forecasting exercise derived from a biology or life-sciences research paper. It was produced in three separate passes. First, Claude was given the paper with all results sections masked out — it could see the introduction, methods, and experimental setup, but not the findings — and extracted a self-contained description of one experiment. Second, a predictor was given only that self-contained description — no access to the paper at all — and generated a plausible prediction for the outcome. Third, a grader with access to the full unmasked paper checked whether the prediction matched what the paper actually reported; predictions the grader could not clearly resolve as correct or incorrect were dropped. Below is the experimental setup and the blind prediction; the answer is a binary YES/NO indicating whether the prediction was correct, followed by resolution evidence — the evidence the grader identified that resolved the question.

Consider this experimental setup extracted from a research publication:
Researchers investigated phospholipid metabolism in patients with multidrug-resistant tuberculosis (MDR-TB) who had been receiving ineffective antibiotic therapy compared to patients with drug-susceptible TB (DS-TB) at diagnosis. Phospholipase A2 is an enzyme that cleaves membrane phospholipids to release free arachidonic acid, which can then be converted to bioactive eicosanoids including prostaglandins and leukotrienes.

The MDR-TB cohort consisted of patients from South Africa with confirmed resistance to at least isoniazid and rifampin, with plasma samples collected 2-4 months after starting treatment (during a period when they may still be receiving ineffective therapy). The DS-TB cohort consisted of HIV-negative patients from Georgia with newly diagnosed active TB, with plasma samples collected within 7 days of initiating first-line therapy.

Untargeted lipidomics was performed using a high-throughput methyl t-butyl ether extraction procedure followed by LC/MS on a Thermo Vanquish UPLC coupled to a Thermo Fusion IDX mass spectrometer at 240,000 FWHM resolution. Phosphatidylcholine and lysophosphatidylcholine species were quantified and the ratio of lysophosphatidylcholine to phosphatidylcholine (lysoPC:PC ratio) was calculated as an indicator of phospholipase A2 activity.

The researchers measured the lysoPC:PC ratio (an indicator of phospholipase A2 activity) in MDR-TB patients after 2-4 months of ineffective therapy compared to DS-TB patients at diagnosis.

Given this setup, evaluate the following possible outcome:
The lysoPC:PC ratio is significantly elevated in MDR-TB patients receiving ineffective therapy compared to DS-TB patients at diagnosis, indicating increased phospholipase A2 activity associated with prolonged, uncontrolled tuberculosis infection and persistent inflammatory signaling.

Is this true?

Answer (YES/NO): YES